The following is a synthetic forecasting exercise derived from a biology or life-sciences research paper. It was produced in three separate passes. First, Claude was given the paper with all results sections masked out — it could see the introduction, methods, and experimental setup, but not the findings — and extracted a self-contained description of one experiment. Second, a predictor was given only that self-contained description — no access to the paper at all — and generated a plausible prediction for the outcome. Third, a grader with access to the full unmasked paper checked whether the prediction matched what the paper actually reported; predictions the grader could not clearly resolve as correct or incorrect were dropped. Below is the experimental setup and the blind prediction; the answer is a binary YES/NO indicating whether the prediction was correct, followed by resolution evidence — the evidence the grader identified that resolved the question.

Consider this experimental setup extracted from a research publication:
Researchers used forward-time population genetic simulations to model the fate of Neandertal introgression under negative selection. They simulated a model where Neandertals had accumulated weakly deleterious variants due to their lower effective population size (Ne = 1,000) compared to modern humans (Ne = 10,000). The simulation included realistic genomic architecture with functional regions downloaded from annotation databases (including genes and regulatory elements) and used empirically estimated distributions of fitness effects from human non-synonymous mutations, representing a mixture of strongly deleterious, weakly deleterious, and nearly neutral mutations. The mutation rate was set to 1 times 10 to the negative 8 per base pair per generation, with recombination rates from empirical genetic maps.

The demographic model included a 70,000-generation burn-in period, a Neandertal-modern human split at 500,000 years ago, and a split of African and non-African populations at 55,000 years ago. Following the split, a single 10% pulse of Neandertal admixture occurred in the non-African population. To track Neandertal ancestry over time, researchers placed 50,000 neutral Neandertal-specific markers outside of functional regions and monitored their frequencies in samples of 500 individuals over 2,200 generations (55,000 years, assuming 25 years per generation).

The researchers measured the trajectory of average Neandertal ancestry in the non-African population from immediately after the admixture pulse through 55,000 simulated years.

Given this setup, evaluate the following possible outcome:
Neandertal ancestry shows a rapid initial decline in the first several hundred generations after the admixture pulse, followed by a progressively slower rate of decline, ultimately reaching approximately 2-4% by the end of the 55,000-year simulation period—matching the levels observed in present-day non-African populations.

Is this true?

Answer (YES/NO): NO